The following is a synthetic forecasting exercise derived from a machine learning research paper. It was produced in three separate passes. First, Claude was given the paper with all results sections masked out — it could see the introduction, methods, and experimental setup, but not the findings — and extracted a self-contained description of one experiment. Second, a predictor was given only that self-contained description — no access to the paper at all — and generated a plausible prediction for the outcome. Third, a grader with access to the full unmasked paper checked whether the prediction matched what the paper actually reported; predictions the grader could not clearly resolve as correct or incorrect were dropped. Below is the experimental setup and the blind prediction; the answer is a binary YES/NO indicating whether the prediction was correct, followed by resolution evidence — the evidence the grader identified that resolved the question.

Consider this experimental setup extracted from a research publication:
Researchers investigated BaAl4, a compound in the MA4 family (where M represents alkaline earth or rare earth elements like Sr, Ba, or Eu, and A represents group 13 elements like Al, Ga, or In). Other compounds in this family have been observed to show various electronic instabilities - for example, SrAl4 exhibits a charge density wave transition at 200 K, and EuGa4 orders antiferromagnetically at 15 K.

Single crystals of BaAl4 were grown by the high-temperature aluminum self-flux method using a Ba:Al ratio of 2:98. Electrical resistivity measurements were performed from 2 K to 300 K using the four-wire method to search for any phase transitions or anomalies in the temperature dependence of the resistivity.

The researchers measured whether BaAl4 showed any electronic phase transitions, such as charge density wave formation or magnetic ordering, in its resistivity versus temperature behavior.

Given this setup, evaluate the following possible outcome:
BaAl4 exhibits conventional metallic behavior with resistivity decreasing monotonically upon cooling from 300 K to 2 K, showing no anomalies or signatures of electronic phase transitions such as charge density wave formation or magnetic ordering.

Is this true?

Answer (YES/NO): YES